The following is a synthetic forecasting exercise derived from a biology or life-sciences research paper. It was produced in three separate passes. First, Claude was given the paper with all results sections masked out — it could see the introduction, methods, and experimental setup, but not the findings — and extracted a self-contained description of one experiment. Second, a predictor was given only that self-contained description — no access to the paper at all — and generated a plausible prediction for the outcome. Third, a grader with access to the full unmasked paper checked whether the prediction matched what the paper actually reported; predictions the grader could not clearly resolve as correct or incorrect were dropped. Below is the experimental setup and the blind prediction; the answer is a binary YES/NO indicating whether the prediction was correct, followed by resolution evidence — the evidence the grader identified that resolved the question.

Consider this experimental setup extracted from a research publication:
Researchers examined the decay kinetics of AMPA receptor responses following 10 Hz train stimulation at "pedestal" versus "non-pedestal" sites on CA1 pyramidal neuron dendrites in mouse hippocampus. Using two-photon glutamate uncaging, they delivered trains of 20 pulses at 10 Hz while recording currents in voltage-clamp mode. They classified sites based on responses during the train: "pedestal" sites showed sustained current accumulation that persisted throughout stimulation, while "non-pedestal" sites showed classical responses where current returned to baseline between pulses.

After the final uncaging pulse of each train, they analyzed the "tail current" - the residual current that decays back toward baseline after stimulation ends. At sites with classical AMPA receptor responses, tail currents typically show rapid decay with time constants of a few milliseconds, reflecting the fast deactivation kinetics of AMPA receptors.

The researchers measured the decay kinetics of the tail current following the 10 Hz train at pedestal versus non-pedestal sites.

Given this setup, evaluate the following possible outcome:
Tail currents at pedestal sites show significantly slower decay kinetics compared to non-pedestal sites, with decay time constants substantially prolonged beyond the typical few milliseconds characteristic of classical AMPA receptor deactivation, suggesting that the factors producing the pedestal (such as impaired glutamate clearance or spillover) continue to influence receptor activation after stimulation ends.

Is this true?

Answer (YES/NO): NO